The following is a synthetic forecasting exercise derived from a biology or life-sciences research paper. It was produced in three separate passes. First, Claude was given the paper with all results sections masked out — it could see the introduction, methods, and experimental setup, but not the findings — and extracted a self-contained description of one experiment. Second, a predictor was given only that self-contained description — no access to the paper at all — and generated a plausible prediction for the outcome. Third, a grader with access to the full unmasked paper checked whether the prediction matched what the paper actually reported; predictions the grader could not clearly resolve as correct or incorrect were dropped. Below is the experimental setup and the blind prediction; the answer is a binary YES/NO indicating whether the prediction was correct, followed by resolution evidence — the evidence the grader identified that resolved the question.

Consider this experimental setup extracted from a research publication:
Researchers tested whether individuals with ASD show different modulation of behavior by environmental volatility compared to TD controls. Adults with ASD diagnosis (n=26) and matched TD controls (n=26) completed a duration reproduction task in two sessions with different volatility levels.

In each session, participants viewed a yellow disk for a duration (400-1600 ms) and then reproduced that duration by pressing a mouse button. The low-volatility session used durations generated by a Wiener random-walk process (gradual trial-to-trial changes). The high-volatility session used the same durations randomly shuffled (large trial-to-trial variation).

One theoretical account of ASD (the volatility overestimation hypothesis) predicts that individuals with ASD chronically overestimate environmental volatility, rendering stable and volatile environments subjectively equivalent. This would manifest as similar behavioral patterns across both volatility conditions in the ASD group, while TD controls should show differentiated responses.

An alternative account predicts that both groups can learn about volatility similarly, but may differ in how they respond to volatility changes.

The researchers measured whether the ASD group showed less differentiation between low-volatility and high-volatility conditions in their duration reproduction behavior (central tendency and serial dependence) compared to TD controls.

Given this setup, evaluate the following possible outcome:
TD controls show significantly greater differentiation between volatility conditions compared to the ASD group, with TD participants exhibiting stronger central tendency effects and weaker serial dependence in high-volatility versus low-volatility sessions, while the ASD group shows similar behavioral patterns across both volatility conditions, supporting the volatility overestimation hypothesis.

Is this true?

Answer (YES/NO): NO